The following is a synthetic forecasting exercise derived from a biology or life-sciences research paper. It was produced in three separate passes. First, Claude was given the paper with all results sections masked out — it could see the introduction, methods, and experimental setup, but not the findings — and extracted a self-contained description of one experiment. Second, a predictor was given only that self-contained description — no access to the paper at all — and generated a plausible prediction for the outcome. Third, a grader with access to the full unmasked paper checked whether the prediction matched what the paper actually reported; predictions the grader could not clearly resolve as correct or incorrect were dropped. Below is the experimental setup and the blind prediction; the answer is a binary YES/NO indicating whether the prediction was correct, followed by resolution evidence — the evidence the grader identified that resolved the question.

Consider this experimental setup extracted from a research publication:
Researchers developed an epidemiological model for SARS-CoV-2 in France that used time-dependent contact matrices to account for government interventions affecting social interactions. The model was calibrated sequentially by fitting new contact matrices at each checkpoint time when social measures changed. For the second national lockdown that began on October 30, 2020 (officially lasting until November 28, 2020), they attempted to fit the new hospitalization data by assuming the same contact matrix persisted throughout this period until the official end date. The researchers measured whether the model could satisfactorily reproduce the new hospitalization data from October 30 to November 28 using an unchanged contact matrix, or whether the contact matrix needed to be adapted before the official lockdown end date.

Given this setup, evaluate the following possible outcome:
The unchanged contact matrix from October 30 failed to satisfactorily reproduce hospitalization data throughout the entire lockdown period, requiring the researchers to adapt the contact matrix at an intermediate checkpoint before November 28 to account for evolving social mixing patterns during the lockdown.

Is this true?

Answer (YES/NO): YES